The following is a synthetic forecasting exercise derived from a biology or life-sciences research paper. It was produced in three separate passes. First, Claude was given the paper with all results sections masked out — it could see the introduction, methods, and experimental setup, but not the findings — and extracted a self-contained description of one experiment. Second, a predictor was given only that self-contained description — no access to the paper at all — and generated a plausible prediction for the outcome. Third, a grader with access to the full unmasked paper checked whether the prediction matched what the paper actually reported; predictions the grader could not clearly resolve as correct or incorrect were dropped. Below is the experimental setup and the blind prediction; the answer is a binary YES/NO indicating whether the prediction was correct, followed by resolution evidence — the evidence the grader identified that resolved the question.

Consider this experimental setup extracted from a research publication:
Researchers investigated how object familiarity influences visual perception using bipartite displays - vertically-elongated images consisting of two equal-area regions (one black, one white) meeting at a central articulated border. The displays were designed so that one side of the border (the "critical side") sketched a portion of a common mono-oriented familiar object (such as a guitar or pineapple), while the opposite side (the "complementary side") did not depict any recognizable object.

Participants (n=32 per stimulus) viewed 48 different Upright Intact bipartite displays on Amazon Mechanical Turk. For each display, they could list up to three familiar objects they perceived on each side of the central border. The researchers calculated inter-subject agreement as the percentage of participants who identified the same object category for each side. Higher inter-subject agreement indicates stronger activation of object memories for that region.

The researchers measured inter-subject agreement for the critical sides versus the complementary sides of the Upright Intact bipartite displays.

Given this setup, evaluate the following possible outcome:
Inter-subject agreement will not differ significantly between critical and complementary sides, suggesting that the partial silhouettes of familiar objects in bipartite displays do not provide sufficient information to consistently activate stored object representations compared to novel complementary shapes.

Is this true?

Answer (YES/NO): NO